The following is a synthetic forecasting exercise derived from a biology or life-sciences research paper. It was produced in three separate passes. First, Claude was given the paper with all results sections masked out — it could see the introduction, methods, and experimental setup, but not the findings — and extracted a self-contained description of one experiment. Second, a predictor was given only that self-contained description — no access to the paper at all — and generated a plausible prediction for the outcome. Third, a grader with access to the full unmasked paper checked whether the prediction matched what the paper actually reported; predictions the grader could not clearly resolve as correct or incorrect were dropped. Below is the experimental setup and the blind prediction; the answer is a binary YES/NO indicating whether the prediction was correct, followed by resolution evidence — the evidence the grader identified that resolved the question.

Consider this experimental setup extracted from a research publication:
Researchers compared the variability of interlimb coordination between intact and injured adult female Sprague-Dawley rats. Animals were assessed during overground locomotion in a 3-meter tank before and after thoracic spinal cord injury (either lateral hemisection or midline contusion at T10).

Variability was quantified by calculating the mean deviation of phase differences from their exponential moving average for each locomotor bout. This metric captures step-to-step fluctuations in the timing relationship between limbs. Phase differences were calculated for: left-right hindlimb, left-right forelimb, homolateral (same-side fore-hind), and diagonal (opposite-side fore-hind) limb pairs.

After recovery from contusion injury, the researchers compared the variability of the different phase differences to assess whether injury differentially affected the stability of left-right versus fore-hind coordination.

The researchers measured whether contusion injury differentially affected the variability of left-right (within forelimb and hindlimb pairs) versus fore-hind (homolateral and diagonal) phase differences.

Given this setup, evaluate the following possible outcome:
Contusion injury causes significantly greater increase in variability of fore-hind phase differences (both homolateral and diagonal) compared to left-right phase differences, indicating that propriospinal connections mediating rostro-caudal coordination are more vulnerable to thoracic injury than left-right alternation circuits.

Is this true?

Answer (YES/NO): YES